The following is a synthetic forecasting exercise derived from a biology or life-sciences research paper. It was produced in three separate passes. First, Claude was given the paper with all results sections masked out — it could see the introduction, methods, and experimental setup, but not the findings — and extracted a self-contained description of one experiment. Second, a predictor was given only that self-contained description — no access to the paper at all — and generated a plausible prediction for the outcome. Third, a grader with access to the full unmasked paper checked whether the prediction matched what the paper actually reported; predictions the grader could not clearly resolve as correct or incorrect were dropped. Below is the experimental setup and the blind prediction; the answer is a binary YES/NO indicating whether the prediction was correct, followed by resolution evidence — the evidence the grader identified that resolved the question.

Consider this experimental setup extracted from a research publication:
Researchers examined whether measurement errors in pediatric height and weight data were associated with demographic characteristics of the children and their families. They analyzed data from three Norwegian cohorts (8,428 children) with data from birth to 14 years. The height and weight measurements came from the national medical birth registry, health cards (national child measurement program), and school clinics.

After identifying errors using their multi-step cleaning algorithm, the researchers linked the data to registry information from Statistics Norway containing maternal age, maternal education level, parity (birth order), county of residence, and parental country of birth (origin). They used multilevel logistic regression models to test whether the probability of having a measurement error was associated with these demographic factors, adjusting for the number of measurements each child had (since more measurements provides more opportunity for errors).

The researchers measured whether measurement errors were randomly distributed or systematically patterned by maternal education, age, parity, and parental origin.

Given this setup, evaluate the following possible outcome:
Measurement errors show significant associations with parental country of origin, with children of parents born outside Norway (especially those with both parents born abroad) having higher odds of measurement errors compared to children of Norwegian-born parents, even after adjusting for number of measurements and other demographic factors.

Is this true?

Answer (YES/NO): NO